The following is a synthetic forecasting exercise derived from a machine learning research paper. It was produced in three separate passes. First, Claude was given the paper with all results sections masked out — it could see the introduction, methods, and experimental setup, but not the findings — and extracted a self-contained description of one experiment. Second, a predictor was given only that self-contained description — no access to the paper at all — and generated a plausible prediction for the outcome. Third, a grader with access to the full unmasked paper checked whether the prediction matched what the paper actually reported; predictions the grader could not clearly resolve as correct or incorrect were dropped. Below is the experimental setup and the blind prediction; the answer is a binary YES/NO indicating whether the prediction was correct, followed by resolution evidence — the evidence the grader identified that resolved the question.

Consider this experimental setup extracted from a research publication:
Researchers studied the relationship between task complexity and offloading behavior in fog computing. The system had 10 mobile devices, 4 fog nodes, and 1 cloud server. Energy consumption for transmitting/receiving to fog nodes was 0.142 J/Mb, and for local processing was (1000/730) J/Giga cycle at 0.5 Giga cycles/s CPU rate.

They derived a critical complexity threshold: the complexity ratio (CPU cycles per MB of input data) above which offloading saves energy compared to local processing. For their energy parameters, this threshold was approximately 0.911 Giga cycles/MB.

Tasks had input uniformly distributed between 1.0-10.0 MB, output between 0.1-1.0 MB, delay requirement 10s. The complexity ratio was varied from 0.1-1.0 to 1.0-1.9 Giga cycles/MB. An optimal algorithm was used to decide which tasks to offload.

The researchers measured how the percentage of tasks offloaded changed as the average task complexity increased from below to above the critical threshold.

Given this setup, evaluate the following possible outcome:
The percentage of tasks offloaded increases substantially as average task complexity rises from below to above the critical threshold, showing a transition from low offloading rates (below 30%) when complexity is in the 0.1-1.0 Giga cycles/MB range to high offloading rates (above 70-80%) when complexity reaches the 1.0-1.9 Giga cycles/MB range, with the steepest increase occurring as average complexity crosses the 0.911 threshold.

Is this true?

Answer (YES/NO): YES